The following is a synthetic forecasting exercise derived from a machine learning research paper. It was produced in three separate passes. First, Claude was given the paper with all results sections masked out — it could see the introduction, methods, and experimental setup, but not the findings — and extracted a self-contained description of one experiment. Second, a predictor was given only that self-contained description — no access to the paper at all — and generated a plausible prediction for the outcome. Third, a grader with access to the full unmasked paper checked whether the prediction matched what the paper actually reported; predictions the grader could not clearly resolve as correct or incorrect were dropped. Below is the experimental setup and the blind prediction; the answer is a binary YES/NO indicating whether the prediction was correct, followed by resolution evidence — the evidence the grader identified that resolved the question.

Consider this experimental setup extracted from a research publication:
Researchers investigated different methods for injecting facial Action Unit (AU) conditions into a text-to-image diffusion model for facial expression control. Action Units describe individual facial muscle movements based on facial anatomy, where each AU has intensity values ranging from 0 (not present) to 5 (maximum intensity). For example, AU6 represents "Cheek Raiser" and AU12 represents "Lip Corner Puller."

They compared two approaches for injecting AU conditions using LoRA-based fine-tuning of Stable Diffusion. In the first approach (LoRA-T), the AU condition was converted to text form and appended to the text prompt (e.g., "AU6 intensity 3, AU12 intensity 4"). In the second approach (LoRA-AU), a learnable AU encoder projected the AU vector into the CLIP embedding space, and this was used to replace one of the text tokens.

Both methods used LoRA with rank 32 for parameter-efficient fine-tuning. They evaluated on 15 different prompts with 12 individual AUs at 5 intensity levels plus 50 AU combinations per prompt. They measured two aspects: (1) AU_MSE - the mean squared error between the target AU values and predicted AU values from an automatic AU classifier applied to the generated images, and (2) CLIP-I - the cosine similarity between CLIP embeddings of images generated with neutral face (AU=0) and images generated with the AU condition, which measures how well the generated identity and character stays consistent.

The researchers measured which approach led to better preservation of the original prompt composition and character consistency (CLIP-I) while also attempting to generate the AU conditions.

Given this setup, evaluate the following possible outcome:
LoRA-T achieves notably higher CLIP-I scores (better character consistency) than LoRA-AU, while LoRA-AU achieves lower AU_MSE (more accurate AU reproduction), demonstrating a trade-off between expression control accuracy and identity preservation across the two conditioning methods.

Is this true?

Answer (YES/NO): NO